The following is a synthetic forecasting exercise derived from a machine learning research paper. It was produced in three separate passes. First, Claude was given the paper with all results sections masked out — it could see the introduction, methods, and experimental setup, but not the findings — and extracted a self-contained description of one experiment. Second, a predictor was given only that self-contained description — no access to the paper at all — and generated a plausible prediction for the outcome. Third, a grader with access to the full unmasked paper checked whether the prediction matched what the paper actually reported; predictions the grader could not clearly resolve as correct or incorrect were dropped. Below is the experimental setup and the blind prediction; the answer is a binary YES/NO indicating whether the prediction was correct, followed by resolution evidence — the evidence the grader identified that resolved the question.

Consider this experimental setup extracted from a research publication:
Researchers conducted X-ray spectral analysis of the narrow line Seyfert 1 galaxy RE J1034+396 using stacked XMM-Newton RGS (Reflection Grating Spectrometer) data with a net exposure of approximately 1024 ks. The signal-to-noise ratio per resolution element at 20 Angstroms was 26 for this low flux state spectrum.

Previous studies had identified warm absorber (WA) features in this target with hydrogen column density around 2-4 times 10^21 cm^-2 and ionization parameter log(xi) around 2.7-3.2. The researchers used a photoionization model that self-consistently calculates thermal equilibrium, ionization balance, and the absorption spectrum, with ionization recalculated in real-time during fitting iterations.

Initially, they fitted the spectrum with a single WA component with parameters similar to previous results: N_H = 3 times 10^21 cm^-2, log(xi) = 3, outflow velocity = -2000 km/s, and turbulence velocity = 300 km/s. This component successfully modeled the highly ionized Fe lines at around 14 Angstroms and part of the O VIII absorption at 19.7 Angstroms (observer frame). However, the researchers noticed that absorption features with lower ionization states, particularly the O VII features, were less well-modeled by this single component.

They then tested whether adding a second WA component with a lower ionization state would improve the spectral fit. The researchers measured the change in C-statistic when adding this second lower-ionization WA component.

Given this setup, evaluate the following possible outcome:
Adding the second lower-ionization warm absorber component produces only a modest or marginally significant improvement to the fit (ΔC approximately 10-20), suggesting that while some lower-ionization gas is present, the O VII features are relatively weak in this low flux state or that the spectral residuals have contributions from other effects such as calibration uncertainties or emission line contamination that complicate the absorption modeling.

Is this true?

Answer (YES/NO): NO